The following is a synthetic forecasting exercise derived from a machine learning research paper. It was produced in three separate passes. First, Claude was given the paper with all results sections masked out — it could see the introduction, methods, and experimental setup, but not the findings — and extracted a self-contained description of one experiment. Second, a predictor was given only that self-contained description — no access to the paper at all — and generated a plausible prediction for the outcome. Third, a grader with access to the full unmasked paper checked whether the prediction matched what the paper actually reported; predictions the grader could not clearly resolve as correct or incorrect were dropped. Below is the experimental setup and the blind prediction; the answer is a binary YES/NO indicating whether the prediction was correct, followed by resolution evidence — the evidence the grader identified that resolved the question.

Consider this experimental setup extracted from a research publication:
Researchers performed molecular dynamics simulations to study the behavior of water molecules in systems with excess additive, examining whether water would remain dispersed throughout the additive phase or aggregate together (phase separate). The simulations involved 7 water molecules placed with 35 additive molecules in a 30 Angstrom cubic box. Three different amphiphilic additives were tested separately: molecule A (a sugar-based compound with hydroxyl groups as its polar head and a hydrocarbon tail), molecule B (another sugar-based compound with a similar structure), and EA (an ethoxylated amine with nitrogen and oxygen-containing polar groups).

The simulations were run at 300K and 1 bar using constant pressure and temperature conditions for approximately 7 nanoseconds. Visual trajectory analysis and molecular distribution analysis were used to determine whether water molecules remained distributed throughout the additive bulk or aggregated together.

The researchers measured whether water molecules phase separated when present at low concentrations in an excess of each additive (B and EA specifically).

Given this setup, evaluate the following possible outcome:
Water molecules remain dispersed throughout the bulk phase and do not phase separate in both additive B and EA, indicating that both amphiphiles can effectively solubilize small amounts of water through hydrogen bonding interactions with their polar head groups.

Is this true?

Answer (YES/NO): NO